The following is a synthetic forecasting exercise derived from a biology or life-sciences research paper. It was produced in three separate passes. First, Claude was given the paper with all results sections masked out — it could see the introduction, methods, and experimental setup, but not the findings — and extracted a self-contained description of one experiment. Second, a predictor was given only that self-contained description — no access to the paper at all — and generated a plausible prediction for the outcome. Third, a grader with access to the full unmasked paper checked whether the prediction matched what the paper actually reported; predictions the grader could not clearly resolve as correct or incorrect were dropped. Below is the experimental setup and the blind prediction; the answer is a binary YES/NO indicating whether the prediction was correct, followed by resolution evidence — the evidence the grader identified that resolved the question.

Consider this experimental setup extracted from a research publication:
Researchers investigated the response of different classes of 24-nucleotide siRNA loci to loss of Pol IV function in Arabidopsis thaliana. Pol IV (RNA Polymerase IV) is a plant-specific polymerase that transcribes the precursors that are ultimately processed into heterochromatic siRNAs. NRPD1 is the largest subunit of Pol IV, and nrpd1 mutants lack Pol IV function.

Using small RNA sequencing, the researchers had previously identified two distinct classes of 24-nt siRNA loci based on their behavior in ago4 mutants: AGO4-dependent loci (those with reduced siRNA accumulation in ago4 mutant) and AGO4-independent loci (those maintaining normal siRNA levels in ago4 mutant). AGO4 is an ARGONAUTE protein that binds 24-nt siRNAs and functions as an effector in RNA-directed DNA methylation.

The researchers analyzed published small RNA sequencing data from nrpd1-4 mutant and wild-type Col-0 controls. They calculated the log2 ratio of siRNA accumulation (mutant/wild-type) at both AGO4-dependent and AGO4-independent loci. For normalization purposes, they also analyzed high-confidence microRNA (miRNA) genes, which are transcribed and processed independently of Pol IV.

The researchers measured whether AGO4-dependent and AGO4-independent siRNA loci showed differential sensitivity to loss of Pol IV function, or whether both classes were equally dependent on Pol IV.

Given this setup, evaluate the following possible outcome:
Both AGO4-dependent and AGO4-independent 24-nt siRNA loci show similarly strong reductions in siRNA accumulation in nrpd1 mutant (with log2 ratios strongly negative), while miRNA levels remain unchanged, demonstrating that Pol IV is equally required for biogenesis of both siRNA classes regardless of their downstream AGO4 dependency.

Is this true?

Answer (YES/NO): YES